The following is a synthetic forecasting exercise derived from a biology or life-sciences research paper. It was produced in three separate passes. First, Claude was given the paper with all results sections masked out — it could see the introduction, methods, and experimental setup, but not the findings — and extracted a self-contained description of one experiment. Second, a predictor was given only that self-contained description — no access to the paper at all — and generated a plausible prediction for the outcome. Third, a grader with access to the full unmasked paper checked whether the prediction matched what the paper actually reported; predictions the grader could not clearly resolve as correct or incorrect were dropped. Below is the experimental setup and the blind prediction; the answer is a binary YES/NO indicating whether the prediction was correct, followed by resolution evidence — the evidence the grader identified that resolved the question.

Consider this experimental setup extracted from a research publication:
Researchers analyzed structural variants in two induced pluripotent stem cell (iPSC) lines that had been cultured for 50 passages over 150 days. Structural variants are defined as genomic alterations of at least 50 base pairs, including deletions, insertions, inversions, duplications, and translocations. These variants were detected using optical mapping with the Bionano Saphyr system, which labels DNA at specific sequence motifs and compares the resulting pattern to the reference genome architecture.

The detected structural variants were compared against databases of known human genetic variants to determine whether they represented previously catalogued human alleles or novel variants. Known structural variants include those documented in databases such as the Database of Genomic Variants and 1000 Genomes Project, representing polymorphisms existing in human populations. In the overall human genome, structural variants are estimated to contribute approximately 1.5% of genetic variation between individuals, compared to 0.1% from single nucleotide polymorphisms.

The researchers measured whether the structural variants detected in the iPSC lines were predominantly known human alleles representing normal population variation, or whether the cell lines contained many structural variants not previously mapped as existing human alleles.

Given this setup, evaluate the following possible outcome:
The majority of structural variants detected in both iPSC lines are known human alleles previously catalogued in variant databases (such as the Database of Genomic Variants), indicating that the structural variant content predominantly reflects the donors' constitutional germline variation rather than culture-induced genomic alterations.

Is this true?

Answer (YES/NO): NO